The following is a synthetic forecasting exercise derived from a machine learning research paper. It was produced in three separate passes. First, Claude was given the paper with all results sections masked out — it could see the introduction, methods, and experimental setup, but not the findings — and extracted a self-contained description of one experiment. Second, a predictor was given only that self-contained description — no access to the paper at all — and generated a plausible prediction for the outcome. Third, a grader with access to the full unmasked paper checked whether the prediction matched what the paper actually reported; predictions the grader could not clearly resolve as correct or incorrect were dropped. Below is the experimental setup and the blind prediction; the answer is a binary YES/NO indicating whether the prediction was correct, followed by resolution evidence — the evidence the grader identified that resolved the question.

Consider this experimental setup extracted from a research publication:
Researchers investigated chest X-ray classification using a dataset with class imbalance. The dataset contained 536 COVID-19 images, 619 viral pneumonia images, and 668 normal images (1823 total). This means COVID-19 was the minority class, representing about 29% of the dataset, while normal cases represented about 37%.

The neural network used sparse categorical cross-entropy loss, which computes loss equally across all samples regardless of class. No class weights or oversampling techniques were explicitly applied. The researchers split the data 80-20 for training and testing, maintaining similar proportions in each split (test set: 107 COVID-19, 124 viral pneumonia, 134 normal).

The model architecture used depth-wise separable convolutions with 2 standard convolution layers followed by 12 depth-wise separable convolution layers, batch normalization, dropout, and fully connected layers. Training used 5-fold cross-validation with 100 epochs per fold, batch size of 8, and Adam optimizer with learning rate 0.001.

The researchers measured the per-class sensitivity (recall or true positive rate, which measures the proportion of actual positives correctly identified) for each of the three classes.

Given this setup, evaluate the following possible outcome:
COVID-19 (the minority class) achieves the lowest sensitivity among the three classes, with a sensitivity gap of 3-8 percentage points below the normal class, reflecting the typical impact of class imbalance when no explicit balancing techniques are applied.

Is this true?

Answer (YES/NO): NO